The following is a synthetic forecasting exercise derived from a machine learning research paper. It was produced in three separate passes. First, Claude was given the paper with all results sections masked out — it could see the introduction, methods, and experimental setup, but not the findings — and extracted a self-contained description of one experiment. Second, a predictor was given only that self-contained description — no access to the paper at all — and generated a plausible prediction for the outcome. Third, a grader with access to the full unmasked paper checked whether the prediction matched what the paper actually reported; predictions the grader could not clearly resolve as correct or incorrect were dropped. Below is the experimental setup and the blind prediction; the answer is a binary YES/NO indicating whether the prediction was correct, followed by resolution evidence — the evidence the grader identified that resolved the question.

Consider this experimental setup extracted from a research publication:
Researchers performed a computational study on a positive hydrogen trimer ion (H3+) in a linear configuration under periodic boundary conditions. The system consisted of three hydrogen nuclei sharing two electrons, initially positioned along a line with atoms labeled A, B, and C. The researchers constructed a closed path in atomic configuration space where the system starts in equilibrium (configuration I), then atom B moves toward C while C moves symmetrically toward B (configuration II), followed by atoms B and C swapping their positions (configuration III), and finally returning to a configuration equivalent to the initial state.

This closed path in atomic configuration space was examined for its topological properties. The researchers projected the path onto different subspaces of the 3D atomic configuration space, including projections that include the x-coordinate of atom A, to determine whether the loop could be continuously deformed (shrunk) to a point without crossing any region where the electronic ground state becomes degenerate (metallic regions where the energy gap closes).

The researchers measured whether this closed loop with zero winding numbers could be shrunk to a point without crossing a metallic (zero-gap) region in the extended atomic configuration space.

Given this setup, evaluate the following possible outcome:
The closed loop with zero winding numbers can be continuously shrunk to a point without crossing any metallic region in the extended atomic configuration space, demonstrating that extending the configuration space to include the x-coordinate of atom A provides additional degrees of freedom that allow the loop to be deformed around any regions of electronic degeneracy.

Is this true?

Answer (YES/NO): NO